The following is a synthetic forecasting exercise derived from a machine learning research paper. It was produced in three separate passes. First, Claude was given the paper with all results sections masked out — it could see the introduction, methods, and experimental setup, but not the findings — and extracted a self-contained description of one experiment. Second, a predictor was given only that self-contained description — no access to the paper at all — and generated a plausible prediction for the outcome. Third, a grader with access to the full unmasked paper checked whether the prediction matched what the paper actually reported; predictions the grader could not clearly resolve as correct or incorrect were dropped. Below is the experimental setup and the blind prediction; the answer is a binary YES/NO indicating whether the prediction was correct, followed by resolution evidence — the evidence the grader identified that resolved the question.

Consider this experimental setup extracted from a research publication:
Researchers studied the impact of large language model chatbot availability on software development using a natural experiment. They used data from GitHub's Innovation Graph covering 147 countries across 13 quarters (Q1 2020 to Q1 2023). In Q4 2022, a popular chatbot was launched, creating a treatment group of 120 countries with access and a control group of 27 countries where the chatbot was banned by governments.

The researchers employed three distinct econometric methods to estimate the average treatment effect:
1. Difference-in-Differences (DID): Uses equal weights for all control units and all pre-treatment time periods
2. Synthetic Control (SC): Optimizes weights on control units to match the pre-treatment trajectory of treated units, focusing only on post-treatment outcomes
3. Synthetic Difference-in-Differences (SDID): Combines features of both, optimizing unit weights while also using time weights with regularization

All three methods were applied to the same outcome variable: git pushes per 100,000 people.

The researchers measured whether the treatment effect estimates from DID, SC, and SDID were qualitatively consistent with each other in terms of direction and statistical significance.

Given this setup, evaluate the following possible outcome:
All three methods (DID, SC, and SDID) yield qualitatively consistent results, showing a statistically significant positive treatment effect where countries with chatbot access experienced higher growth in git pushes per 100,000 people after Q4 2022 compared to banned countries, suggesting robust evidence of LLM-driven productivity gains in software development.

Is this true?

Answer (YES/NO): NO